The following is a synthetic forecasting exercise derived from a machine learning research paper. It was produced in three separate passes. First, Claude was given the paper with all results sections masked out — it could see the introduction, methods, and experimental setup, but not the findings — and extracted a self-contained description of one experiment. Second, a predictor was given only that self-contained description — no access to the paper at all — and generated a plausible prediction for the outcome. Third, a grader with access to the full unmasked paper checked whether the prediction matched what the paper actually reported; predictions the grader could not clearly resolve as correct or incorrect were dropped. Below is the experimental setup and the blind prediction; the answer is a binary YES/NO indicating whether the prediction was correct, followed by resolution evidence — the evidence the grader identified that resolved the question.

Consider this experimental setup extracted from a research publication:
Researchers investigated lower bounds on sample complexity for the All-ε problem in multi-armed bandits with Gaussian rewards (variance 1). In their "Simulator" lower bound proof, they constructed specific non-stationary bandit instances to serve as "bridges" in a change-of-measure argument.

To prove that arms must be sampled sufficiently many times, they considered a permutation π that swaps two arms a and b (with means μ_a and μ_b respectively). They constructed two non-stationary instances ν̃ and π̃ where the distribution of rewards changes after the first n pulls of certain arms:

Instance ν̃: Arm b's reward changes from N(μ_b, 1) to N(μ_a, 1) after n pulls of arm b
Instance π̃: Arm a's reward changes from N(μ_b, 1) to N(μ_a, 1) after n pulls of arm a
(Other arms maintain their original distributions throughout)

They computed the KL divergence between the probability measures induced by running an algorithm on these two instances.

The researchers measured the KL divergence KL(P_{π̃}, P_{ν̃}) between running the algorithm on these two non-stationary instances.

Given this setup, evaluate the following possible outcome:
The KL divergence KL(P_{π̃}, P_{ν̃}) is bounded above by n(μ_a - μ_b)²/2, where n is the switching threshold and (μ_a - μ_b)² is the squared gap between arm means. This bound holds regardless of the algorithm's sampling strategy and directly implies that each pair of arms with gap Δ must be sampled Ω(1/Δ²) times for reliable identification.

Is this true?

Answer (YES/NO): NO